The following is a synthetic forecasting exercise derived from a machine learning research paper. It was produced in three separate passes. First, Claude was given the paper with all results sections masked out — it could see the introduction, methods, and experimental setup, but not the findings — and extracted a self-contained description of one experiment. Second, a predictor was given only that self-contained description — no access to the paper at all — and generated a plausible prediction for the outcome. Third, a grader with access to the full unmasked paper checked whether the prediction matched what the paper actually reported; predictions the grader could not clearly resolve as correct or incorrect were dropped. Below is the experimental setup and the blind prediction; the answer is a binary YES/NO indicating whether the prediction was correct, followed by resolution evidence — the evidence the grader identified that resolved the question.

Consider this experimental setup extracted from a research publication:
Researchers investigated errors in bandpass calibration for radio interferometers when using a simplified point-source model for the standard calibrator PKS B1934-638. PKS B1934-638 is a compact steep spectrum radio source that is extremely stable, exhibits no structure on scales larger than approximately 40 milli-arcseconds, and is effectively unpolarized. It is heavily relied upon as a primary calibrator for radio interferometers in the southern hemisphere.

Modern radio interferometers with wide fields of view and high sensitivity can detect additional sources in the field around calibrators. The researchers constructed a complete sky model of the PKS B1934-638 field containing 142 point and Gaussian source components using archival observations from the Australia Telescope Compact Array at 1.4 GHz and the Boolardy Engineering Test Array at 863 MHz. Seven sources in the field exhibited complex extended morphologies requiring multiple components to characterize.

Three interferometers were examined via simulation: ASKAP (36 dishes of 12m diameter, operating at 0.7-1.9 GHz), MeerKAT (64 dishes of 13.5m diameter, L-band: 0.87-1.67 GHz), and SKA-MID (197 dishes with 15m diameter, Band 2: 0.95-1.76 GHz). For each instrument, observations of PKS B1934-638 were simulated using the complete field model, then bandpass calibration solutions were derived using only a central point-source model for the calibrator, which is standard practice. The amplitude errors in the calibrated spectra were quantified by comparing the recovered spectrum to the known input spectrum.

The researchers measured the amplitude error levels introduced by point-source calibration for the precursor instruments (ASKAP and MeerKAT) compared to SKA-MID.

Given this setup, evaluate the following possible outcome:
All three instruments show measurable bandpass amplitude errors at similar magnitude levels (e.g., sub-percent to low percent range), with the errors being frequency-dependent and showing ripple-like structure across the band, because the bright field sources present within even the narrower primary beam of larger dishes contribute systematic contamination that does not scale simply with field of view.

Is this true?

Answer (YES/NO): NO